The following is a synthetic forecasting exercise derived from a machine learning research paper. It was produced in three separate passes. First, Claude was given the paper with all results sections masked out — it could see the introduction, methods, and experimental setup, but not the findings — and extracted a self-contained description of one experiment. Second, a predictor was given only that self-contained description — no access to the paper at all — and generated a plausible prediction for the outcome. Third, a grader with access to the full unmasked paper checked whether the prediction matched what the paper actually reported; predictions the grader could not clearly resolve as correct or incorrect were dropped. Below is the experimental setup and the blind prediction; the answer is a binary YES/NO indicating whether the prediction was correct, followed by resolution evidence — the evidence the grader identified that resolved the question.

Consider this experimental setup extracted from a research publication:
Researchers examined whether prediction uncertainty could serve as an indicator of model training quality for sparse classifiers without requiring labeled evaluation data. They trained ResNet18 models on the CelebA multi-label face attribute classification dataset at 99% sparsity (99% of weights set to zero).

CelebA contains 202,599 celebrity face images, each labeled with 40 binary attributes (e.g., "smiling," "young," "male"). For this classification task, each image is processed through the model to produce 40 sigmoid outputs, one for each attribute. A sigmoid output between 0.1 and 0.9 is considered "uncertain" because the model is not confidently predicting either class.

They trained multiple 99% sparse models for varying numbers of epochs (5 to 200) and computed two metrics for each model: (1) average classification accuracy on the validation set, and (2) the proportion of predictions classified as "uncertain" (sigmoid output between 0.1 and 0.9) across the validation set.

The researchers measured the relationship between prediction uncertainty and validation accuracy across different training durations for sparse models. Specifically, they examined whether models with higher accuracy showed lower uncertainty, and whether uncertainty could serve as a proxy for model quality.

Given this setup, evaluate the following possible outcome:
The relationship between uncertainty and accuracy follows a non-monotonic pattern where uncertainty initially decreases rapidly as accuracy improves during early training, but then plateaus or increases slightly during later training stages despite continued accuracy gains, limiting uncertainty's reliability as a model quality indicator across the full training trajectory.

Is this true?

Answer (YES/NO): NO